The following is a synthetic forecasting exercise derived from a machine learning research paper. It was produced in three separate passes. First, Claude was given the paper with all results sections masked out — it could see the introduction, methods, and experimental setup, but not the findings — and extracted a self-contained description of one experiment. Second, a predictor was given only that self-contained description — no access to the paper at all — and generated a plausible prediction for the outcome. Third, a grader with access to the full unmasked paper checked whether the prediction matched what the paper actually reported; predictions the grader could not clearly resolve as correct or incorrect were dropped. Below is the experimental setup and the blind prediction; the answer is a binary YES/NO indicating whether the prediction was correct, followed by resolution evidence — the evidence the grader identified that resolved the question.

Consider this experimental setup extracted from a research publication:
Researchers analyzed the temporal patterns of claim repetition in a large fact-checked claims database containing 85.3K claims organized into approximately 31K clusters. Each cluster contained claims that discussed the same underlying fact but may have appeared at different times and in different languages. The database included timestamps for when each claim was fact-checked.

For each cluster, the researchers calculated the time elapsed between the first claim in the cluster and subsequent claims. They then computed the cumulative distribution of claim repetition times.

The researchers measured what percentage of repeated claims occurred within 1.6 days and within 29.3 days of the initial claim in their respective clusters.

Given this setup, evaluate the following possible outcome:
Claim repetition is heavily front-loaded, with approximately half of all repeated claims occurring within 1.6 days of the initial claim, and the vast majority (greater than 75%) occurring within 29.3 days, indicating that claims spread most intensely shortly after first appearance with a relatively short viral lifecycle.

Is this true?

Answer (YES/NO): NO